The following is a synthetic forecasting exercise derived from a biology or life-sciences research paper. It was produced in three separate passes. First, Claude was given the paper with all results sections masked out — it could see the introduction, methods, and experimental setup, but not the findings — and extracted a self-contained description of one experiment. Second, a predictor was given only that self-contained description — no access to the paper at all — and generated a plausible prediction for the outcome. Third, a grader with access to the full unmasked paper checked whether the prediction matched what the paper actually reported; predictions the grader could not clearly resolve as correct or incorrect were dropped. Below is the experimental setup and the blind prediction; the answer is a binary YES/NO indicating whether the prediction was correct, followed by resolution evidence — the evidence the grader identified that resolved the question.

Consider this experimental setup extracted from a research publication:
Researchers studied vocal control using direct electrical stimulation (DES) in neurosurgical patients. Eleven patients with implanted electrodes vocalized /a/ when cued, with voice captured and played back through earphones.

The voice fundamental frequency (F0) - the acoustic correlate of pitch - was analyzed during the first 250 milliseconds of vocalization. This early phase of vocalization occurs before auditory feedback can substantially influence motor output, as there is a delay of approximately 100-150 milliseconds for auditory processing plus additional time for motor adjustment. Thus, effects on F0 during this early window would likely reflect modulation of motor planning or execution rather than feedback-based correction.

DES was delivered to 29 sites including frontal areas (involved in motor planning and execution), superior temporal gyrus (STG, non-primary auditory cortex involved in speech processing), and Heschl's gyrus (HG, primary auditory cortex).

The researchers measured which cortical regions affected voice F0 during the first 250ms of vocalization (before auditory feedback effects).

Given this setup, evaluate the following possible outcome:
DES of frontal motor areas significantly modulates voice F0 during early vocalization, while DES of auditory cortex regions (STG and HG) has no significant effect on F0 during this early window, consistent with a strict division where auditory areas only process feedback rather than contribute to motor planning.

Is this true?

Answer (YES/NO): NO